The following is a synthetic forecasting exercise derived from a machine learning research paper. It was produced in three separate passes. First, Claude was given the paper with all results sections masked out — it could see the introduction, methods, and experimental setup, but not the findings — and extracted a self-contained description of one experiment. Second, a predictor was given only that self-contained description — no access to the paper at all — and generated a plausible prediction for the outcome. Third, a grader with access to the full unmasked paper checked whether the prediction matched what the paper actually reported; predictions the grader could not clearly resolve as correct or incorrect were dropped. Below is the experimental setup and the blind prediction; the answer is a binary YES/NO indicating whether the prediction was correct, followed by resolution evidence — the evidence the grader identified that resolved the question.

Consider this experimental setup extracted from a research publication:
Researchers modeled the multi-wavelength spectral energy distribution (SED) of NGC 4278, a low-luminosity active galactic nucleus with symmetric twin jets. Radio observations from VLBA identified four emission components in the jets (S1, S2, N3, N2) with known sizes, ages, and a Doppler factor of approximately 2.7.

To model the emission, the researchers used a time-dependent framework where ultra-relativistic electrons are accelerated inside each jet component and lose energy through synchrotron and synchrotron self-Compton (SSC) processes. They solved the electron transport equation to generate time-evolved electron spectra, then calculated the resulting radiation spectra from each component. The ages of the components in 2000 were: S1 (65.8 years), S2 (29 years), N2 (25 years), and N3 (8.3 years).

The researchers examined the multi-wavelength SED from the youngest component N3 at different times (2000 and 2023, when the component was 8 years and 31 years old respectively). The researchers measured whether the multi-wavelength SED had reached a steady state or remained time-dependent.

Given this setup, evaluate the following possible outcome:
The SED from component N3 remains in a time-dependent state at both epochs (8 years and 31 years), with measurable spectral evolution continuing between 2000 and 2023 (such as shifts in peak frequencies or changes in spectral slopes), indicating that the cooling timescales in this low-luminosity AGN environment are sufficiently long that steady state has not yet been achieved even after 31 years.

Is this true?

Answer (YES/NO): YES